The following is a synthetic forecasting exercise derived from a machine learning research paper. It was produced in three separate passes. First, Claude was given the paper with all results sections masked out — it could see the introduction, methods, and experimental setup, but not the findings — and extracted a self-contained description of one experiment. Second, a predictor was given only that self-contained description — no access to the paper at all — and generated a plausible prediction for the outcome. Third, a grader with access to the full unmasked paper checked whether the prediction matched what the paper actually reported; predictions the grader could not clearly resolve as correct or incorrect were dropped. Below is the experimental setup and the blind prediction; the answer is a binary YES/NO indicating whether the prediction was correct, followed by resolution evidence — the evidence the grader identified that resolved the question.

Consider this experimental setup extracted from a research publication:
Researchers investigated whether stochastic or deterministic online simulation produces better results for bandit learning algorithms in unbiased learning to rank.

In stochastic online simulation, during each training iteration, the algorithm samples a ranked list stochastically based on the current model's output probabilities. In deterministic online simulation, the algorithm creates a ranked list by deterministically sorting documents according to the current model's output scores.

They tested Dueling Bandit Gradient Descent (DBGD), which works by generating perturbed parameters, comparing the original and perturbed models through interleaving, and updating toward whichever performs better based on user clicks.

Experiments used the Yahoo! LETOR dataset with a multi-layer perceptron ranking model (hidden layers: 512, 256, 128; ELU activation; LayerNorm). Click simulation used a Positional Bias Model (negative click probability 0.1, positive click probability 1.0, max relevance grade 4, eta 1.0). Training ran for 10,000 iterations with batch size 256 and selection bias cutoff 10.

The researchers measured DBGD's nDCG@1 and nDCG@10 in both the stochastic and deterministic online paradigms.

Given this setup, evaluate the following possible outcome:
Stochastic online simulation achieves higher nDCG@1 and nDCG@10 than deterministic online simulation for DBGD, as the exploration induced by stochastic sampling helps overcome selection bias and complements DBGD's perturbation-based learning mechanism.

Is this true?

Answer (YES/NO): YES